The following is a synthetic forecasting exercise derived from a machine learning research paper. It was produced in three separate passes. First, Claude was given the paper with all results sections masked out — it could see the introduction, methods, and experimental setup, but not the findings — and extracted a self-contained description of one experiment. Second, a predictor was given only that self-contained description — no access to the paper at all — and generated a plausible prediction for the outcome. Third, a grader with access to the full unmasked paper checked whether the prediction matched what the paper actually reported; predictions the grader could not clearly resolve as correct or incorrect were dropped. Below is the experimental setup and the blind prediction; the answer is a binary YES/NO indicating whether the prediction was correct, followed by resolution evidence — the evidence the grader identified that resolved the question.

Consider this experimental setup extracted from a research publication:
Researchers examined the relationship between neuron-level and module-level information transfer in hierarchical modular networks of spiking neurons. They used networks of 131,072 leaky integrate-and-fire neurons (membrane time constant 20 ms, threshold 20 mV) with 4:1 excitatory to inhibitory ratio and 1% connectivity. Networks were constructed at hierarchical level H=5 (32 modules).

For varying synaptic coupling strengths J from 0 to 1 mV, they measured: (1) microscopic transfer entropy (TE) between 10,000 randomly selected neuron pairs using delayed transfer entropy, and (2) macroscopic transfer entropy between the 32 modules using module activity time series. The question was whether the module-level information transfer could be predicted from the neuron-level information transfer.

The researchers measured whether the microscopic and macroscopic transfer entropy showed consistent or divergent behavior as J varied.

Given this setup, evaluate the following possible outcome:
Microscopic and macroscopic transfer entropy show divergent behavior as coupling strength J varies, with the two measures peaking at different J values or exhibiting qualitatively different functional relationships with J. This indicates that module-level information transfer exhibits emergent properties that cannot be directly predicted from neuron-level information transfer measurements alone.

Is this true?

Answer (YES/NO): YES